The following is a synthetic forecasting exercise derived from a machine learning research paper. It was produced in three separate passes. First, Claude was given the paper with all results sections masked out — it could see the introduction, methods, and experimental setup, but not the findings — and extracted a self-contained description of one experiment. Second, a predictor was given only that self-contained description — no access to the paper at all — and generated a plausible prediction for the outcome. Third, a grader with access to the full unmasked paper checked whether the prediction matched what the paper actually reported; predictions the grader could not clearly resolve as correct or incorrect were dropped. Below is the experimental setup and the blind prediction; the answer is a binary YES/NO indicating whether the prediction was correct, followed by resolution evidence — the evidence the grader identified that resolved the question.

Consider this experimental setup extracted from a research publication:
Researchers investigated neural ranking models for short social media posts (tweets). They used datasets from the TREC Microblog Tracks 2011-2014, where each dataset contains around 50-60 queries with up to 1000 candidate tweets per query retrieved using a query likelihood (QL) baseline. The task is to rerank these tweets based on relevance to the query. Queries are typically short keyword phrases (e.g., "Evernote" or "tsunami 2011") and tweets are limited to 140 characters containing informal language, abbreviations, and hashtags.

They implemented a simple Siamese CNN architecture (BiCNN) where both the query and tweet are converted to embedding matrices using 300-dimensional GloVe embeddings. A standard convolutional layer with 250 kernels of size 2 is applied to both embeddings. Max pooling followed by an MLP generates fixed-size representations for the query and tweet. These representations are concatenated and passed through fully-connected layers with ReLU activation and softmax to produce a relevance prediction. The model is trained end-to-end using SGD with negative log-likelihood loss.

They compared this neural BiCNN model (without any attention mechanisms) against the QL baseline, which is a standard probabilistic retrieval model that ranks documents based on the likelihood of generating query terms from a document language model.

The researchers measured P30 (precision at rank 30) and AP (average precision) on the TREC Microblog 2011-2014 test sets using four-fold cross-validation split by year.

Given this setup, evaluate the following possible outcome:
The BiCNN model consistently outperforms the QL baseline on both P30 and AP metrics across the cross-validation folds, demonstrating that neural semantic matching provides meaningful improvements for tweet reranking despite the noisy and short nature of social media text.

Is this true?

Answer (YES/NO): NO